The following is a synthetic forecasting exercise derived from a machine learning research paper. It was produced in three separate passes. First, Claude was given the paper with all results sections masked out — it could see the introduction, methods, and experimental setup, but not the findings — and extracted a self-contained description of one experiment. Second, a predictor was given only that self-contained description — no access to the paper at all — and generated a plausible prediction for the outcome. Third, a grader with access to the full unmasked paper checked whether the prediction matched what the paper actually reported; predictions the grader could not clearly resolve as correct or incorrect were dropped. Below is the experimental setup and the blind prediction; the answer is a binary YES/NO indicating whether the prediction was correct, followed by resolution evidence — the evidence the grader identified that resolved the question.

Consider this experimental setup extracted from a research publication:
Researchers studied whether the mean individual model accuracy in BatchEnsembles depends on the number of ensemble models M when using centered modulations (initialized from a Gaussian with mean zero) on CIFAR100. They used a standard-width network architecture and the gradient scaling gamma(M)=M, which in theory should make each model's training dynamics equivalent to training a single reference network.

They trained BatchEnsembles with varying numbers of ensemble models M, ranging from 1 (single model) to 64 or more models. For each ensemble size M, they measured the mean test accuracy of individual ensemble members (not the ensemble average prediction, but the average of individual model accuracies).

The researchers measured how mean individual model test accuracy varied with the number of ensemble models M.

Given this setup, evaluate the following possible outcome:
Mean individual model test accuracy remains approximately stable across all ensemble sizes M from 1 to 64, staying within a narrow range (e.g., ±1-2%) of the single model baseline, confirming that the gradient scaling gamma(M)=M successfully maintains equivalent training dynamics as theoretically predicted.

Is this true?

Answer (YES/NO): NO